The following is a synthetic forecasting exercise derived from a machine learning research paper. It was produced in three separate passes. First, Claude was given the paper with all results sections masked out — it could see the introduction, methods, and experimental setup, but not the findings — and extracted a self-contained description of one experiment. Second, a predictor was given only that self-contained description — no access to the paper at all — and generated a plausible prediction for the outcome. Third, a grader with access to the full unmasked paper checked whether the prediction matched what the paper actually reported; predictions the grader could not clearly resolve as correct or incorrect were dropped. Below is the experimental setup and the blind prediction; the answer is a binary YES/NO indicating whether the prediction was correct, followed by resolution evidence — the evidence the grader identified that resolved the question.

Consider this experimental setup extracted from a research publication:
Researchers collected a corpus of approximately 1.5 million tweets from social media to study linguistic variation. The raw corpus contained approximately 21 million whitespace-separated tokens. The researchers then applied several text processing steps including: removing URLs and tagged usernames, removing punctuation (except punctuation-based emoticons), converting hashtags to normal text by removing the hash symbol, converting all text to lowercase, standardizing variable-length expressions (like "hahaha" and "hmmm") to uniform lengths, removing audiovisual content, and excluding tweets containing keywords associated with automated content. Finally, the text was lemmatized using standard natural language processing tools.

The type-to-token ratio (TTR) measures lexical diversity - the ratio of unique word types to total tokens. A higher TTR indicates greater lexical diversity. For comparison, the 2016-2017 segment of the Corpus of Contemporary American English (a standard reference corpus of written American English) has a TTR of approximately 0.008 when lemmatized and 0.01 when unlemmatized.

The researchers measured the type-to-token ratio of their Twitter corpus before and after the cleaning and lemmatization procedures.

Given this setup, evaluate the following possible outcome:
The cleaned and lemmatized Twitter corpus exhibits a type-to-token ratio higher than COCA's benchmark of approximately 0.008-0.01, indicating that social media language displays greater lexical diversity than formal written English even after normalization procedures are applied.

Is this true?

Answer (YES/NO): NO